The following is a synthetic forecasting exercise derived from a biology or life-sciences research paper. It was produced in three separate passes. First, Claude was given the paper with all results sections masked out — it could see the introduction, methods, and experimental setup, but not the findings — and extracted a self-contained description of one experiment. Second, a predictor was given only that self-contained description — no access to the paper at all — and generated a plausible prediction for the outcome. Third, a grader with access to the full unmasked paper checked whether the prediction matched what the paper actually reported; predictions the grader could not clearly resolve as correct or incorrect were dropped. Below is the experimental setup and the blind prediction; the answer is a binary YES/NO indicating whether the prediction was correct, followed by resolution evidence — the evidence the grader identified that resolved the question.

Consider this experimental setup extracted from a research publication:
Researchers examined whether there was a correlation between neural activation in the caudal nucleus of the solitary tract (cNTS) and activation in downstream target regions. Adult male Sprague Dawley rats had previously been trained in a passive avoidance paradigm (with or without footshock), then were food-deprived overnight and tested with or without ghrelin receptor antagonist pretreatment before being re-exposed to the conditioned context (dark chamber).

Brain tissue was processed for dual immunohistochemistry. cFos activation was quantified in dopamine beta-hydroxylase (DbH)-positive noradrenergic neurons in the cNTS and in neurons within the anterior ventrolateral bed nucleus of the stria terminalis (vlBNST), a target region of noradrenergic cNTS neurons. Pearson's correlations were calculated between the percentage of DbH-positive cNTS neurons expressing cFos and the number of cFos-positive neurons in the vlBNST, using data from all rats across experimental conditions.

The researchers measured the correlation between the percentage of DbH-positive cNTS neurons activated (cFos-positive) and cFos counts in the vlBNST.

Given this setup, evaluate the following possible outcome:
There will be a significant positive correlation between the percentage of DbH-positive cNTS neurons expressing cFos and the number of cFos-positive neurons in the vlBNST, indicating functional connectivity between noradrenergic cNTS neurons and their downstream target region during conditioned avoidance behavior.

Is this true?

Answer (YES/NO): YES